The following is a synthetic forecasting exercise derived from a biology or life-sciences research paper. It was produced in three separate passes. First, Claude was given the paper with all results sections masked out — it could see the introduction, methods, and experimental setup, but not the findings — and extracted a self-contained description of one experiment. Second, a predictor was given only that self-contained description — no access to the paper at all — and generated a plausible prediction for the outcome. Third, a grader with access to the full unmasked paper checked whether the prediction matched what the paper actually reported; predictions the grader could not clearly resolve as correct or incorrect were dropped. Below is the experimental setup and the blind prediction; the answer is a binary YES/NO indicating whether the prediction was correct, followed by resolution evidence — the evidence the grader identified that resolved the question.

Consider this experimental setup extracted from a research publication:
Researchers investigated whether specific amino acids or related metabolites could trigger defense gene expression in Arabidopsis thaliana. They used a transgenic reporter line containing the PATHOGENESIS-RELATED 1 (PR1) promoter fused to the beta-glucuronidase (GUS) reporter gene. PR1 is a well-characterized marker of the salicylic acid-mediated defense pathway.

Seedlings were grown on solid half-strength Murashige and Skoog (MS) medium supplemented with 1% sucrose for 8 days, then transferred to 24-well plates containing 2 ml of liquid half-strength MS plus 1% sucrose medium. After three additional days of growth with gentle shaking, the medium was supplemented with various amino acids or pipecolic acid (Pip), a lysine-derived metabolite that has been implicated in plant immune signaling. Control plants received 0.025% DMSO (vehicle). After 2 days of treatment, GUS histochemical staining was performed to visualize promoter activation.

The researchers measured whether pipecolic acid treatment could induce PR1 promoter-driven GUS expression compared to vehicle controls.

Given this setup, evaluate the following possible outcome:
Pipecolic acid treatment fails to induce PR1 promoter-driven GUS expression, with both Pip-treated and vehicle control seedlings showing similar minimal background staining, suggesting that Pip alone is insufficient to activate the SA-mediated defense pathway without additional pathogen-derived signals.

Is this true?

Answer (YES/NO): NO